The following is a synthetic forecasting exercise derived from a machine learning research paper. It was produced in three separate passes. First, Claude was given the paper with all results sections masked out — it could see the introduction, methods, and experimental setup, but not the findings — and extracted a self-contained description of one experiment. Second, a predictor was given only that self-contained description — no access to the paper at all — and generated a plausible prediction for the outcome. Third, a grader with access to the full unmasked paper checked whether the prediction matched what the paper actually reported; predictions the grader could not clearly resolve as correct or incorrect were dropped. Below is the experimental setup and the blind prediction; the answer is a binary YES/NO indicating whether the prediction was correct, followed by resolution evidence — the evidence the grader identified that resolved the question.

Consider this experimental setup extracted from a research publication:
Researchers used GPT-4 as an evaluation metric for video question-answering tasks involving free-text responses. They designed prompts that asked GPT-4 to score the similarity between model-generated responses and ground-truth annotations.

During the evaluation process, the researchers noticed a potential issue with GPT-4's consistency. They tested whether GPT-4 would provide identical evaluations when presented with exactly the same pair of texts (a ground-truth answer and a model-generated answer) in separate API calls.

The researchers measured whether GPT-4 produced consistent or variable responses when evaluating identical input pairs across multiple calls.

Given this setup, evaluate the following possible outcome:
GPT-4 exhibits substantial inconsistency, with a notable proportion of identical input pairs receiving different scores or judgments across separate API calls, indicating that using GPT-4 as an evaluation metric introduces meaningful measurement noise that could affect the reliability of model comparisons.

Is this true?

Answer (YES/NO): NO